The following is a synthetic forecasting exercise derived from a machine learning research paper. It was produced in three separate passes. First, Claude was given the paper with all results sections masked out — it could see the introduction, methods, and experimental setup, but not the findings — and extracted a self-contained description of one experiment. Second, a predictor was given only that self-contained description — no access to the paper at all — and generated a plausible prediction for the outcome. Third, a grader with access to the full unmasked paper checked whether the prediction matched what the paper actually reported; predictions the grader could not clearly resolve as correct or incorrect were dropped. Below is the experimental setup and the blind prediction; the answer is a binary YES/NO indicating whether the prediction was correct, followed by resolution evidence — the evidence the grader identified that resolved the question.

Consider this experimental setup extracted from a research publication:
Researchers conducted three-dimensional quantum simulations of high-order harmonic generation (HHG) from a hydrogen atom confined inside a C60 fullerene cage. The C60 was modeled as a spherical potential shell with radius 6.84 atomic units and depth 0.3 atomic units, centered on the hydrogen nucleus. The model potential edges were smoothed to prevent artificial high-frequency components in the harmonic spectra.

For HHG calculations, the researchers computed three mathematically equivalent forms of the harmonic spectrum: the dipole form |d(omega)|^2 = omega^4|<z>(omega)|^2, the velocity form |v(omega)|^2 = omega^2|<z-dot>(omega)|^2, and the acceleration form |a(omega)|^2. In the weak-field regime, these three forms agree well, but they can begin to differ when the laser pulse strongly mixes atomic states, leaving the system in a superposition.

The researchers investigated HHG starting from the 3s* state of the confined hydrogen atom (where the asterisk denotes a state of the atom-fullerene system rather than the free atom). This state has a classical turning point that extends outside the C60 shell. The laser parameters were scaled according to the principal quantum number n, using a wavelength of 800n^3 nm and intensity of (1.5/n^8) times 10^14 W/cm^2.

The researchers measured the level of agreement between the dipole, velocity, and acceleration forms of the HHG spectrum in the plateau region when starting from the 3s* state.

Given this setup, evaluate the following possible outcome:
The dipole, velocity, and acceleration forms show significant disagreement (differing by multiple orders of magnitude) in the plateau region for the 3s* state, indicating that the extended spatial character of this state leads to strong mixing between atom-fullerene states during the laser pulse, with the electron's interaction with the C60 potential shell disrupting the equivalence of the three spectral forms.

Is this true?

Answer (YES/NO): NO